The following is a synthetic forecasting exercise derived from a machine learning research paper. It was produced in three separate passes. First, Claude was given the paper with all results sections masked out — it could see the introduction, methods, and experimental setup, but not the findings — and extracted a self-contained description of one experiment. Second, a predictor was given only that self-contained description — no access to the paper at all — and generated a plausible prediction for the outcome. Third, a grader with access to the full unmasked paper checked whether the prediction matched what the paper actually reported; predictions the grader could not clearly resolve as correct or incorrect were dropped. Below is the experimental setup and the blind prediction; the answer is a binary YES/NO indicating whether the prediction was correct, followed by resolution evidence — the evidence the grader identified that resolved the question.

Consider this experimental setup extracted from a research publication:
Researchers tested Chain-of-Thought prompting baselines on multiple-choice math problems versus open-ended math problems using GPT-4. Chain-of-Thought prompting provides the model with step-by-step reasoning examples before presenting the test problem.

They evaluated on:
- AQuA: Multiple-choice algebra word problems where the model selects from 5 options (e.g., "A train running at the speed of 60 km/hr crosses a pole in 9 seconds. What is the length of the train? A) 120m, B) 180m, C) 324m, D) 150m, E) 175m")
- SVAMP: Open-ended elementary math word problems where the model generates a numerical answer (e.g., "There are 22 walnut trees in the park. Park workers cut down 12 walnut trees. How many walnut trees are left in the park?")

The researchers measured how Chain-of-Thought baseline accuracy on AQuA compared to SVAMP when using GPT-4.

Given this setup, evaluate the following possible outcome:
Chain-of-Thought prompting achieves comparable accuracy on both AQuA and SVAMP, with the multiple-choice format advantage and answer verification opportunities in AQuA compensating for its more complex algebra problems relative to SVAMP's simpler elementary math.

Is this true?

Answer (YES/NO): NO